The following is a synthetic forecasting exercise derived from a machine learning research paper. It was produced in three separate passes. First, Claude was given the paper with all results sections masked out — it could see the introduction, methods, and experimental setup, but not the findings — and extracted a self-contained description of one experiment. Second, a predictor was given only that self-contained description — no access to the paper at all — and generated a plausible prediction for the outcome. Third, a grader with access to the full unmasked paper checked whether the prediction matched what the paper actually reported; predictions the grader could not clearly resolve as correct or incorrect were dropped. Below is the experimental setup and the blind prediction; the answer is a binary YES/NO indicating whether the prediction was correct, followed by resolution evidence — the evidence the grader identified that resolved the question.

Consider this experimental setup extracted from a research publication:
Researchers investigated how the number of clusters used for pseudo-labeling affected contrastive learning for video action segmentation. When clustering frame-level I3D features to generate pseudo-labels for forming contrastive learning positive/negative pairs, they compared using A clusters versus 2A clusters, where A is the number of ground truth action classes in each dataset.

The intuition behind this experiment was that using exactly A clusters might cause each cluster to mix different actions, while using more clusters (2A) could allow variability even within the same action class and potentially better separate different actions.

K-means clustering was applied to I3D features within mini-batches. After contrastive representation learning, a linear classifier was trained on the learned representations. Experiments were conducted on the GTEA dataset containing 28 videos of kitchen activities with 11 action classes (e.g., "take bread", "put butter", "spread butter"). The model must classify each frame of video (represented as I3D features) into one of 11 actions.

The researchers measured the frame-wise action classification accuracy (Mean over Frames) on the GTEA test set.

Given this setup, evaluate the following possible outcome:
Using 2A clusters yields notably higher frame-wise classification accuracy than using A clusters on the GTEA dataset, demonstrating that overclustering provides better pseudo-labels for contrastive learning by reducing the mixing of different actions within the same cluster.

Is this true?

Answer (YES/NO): YES